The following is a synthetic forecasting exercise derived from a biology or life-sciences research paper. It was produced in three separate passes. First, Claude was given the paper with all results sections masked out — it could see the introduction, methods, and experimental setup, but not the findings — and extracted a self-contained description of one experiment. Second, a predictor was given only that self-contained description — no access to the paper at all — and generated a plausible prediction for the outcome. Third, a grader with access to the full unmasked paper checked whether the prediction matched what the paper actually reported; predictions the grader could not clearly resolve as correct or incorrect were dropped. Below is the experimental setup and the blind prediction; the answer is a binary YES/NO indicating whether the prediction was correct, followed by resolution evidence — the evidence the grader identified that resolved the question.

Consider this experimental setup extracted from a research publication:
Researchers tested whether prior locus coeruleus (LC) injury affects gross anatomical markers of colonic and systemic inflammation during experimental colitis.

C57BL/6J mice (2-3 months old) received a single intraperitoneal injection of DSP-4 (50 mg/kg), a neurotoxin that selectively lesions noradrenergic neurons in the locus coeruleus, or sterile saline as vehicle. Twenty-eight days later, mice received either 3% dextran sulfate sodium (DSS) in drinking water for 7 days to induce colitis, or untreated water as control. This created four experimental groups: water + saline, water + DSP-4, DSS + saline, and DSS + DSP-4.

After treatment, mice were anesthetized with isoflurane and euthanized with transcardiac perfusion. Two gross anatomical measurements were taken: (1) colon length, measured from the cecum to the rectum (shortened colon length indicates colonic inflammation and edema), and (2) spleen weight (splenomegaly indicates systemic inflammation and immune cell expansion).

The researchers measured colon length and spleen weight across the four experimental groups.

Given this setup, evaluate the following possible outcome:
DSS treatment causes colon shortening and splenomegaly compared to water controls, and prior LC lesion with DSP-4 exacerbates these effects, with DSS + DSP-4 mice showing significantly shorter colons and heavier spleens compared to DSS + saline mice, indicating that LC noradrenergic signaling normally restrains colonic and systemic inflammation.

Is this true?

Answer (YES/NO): NO